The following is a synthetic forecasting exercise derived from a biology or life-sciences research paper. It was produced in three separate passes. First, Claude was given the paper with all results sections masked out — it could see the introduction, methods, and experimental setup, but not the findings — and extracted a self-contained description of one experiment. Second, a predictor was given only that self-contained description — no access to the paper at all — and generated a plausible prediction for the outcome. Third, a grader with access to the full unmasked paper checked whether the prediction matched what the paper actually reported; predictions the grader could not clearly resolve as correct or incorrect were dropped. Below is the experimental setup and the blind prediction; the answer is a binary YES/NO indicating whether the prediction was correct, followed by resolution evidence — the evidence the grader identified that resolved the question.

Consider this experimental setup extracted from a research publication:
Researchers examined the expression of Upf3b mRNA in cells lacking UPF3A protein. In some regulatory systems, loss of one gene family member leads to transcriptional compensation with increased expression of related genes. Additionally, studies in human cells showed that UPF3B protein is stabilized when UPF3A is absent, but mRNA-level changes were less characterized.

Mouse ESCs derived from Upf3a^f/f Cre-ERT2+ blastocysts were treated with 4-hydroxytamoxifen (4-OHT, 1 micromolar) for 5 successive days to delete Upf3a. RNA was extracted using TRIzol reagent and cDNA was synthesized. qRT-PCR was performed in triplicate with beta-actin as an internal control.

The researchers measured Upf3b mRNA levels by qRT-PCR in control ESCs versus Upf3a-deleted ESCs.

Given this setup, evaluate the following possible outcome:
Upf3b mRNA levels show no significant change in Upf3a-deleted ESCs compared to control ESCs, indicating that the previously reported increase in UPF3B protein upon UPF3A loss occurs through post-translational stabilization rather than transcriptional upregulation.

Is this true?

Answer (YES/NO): YES